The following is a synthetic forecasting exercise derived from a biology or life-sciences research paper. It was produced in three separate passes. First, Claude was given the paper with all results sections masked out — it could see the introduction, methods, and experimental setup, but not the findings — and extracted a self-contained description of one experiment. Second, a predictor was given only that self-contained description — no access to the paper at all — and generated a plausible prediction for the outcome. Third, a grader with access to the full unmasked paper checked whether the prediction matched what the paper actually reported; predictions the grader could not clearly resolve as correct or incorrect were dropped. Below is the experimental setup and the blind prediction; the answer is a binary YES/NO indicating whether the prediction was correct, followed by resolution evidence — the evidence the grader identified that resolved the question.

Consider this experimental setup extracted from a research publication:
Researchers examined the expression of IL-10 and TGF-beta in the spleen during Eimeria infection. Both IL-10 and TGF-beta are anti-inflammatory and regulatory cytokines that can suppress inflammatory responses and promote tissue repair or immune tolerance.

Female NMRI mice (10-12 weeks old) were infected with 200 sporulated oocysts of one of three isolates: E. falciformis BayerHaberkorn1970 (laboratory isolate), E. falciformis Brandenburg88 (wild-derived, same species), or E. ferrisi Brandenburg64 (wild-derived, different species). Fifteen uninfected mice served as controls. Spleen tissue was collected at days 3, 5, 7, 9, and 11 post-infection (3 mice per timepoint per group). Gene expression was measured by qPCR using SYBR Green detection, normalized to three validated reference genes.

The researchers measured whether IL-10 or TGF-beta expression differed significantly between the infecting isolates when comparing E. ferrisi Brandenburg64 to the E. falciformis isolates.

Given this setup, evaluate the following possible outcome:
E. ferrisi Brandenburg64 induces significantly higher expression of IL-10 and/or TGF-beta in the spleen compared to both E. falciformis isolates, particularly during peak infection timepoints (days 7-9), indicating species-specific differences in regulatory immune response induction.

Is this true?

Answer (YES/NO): NO